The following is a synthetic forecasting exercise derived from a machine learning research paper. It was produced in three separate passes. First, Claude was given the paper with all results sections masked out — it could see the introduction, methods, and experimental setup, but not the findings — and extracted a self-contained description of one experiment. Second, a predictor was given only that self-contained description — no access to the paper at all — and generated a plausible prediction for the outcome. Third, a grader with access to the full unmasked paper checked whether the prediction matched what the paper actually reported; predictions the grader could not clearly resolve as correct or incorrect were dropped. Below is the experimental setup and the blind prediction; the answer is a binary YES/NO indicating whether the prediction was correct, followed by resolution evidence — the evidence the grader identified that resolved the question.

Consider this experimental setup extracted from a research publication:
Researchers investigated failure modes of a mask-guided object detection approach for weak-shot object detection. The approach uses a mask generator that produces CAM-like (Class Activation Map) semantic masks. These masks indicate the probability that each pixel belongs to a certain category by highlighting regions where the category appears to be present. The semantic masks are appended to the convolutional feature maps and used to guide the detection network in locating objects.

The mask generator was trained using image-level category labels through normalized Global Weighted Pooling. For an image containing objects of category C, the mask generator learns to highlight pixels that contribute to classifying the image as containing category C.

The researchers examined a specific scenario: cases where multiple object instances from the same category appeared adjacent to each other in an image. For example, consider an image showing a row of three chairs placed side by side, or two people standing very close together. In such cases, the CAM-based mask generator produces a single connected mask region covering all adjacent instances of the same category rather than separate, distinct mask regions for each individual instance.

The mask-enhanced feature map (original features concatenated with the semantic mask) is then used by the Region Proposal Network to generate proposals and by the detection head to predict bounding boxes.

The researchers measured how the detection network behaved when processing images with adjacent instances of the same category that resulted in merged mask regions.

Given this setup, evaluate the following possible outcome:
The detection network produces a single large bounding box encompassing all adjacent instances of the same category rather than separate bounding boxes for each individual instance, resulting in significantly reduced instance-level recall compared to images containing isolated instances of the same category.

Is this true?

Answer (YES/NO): NO